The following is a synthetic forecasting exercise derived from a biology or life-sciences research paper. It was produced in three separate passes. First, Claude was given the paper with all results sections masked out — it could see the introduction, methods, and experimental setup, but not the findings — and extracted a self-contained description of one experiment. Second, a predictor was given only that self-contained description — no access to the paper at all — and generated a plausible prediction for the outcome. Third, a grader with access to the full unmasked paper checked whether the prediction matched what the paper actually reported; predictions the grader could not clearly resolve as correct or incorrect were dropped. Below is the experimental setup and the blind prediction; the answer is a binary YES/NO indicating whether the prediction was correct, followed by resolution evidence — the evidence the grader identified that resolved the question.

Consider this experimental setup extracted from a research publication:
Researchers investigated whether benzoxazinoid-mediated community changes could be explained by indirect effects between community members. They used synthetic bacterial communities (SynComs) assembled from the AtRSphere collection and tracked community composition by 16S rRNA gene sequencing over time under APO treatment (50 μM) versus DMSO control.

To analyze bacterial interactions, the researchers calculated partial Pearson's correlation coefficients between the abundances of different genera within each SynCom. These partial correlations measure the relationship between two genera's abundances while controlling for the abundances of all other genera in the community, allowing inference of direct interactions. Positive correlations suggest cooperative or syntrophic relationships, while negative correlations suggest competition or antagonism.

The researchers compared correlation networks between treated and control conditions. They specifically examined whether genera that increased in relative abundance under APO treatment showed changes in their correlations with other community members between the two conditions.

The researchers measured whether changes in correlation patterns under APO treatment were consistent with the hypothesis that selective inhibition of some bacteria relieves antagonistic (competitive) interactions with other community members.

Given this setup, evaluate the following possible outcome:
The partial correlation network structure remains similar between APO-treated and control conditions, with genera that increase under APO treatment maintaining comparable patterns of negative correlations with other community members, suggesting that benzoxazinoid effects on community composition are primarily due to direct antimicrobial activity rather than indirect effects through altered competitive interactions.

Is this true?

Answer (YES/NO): NO